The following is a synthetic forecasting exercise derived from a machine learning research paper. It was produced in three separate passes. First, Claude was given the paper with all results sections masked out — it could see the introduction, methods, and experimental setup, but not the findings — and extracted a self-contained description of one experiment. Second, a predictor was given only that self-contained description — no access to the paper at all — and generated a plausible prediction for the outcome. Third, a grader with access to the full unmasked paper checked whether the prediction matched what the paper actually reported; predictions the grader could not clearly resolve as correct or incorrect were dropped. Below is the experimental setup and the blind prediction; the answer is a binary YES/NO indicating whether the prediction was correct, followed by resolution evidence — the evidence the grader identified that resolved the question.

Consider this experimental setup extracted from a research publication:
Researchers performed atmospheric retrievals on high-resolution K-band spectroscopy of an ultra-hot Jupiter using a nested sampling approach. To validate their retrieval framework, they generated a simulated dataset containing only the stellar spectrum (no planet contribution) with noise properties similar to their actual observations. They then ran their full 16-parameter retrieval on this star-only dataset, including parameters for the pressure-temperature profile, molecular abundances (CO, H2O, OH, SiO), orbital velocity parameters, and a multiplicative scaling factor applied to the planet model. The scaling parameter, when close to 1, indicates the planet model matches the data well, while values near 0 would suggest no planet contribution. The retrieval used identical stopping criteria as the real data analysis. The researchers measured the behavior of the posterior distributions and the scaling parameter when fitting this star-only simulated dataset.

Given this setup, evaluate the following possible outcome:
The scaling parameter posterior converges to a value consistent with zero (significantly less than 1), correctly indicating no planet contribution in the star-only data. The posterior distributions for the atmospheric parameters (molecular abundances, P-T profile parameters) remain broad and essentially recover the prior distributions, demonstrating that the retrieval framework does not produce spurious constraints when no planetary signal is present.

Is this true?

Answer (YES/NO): YES